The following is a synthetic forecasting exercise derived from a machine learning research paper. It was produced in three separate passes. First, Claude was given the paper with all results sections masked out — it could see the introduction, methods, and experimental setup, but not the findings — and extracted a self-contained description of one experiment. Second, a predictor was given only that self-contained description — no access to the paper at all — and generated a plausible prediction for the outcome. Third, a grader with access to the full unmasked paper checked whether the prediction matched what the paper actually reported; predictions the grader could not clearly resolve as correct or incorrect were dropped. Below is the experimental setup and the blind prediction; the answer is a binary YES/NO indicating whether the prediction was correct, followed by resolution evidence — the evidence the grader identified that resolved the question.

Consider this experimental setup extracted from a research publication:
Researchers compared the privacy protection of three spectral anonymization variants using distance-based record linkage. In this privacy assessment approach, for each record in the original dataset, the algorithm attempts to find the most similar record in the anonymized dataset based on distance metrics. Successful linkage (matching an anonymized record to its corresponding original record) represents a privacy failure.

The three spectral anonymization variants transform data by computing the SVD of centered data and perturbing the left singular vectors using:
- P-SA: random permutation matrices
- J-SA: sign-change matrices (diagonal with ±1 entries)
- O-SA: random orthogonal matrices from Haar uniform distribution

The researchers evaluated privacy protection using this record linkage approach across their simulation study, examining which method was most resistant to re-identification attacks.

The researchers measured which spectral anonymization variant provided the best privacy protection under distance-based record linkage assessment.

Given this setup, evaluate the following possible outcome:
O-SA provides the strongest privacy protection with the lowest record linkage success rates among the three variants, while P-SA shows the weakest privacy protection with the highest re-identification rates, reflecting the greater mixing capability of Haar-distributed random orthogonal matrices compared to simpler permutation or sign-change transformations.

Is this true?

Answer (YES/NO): NO